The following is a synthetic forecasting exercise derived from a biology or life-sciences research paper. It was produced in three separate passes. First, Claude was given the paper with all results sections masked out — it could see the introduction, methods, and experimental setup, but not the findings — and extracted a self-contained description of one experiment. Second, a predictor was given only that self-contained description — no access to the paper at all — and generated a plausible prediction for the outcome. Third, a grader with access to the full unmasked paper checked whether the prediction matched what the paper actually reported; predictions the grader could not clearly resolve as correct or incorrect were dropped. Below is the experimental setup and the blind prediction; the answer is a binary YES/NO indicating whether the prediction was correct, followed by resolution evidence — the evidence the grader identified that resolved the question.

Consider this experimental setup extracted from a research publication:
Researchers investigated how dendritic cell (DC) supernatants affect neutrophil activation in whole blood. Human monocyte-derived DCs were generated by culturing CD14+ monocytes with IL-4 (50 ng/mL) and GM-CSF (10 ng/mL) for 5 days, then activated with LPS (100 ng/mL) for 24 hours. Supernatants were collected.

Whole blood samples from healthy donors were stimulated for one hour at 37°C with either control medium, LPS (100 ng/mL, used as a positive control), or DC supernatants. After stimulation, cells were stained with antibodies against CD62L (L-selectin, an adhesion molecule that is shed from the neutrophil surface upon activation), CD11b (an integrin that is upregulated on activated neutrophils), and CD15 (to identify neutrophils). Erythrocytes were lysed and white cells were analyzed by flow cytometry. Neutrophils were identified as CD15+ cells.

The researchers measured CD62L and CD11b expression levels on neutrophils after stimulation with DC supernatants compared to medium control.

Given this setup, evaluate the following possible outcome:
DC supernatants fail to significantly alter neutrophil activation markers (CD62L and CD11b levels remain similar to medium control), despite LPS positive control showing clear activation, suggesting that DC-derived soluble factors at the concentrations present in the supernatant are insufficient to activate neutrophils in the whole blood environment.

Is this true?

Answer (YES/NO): NO